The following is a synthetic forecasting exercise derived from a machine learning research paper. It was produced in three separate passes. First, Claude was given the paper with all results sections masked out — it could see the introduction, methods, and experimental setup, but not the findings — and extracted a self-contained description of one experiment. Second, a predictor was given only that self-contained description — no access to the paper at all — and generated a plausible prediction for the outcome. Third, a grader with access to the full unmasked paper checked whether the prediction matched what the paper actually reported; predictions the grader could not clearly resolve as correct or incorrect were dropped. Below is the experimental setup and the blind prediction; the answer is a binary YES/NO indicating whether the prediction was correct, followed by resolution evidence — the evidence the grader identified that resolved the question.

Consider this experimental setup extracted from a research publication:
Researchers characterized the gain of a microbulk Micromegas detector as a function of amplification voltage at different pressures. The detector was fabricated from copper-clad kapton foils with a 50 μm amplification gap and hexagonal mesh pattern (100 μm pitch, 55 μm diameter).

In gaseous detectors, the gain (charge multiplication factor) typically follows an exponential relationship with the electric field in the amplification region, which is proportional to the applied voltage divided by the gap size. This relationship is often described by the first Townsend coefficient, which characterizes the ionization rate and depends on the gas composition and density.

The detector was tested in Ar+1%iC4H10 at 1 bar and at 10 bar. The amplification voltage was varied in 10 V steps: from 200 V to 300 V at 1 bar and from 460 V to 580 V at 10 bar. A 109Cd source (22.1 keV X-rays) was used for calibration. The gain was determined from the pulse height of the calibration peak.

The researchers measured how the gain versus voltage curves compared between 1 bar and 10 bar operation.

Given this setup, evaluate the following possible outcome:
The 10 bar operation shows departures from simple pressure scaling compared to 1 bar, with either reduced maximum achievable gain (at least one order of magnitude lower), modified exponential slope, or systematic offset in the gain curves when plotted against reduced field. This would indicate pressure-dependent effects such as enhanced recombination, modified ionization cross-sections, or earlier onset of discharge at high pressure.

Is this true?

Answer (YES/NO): NO